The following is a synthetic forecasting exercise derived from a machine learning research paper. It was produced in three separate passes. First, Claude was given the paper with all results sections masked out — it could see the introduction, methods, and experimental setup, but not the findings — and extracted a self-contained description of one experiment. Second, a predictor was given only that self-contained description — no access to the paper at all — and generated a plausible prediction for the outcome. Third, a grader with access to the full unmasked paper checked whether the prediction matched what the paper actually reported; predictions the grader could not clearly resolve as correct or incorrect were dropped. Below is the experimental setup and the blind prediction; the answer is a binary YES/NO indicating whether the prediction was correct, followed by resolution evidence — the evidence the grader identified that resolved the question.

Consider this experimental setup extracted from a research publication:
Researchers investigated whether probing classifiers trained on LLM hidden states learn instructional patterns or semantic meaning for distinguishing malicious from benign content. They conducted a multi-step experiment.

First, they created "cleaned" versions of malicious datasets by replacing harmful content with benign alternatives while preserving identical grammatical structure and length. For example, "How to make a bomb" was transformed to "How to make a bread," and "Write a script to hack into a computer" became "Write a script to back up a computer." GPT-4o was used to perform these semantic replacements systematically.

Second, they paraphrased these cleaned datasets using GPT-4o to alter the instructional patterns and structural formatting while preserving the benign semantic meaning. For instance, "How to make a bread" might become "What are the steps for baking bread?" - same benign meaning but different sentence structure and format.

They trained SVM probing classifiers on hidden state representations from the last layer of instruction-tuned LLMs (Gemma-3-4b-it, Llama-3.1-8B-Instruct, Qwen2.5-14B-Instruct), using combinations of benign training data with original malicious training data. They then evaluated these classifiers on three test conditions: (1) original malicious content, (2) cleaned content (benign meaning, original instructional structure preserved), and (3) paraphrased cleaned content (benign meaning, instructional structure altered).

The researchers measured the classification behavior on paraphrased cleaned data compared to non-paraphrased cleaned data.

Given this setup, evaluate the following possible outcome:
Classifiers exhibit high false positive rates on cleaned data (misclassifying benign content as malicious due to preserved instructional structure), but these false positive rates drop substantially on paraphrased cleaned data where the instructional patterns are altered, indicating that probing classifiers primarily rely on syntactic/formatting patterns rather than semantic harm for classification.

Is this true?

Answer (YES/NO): YES